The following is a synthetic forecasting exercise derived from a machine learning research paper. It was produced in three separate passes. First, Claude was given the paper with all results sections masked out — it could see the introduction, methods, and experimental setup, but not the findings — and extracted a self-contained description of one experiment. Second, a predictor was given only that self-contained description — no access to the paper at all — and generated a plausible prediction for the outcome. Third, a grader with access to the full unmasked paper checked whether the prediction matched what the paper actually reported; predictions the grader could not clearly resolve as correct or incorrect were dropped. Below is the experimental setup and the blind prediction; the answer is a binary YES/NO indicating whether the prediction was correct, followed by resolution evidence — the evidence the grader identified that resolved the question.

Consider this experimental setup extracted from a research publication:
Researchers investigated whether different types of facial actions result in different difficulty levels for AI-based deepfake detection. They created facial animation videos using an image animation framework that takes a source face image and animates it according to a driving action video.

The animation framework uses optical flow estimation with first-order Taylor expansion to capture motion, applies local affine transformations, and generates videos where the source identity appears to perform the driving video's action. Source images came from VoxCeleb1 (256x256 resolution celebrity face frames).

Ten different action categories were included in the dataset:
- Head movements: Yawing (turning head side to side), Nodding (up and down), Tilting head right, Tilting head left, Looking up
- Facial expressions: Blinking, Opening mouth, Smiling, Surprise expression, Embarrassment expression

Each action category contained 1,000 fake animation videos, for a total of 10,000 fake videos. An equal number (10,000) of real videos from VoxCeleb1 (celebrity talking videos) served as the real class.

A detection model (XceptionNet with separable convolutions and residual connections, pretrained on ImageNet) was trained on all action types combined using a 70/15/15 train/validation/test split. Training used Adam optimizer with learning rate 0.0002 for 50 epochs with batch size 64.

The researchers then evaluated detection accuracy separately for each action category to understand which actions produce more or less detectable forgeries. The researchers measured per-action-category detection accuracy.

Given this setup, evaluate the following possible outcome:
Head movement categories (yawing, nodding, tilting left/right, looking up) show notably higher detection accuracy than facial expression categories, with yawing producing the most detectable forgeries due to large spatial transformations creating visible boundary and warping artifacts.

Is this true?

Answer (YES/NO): NO